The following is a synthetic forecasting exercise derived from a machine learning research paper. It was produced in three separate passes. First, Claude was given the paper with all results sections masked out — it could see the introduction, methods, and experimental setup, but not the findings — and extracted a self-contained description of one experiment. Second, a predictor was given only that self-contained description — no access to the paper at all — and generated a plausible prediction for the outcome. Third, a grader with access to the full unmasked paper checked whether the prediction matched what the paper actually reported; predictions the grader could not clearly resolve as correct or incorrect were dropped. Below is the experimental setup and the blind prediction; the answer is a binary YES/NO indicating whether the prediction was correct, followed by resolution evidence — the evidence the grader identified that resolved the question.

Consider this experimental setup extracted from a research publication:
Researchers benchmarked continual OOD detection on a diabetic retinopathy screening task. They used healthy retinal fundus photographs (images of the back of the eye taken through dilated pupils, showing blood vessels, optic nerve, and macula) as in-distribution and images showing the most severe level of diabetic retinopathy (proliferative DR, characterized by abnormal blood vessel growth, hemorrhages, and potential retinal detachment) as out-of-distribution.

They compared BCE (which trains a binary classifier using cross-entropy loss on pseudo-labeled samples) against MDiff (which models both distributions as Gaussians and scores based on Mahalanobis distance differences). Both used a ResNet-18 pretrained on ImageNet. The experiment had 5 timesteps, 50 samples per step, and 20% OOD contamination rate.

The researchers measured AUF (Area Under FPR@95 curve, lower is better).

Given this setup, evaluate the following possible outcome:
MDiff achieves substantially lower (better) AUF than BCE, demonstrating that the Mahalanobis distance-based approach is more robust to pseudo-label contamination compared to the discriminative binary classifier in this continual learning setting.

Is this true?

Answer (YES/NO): NO